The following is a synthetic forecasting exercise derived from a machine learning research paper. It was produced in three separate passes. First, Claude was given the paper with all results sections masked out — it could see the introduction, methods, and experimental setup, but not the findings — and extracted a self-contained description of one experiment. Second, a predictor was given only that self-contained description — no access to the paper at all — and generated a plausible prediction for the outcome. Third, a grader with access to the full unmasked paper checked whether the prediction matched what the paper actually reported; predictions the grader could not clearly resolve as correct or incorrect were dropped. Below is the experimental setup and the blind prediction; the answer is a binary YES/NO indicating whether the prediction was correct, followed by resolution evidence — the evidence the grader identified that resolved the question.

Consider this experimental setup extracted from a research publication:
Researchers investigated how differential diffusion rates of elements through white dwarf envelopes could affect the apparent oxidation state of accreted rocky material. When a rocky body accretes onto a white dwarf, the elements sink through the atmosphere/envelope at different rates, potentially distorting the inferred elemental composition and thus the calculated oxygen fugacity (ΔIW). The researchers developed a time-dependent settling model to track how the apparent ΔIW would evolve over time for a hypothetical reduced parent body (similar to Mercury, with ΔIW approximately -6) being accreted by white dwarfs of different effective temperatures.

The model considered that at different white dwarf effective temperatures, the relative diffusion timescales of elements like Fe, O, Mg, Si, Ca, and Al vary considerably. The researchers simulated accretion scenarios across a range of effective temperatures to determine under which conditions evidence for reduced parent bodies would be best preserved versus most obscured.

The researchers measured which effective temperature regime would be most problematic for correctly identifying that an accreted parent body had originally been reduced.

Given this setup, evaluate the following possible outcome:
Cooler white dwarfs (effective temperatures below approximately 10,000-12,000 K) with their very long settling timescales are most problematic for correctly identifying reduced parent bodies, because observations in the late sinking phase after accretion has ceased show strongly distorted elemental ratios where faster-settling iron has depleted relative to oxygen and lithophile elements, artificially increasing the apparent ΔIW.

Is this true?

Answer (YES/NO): NO